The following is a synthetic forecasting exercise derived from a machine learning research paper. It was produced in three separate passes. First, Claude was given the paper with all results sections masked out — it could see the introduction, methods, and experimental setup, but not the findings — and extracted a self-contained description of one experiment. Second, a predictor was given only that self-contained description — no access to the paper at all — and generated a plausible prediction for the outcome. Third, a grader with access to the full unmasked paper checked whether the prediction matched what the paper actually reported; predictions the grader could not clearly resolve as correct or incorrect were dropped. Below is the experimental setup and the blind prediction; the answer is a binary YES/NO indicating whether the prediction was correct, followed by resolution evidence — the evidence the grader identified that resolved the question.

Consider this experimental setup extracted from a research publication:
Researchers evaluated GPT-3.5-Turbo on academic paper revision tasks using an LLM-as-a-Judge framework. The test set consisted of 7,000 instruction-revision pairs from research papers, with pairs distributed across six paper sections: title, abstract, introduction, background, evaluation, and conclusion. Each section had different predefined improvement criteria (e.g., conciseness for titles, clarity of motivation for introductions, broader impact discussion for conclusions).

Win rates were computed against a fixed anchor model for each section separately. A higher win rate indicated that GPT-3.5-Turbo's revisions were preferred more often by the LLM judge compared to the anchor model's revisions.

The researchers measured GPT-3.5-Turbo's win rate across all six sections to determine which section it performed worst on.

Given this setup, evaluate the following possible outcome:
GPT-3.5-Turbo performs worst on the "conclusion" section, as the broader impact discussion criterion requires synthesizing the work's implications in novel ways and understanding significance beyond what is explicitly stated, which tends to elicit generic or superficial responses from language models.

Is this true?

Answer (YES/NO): YES